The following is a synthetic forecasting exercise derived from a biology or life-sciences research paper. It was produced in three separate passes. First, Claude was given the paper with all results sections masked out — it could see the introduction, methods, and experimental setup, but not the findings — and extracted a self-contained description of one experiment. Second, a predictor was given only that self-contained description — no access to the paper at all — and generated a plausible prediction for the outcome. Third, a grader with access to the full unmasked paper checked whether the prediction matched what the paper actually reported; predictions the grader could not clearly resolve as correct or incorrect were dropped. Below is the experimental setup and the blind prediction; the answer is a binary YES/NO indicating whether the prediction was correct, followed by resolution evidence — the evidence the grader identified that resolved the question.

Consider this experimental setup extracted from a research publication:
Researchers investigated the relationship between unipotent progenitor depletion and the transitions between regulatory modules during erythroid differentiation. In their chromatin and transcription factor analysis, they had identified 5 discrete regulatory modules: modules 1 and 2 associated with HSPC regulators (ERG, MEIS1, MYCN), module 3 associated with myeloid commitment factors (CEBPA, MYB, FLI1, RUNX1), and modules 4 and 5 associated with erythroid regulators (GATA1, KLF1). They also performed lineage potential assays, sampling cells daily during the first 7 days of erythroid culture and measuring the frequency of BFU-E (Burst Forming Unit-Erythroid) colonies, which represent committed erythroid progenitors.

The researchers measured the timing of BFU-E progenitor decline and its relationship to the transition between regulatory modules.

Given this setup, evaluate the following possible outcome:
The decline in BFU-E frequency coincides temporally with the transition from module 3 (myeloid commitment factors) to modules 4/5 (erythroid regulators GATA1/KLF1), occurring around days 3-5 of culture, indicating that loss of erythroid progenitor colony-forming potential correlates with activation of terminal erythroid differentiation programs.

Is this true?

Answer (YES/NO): NO